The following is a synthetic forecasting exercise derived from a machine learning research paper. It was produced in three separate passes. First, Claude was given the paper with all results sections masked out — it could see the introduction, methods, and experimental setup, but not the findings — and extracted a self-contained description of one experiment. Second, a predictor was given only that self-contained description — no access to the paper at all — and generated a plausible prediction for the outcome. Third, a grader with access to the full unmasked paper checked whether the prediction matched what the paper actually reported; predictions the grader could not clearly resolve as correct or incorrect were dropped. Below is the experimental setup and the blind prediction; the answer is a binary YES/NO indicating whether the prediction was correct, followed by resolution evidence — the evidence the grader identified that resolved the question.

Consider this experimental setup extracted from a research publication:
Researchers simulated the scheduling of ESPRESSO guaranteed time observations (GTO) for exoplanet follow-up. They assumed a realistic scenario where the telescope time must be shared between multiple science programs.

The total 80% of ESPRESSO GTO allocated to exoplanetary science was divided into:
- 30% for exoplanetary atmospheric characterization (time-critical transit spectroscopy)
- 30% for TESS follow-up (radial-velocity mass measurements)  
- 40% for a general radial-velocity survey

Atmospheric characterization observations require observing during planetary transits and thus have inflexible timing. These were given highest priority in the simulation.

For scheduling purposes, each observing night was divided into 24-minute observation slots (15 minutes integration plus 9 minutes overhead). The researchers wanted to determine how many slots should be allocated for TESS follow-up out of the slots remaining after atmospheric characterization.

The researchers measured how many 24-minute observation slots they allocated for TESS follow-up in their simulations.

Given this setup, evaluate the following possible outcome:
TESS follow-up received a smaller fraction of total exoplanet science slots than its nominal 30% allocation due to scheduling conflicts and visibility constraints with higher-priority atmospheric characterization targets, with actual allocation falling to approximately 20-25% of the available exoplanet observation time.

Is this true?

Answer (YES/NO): NO